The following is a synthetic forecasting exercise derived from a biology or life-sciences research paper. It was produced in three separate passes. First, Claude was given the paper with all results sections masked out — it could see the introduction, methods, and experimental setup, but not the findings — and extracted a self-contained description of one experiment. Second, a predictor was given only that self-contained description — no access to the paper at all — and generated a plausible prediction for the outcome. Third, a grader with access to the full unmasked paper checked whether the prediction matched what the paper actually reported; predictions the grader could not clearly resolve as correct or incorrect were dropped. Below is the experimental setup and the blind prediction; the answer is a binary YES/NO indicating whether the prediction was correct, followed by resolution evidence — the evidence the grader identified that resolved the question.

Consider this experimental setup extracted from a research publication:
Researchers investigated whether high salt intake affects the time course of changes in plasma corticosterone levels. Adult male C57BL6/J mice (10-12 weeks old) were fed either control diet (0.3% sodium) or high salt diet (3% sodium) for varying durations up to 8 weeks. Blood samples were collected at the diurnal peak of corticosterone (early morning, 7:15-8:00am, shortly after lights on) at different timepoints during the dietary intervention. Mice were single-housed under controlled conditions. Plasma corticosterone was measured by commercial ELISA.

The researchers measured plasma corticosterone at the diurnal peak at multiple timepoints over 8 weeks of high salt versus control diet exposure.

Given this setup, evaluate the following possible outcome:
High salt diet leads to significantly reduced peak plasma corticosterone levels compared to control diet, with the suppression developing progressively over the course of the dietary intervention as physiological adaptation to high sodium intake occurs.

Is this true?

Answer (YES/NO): NO